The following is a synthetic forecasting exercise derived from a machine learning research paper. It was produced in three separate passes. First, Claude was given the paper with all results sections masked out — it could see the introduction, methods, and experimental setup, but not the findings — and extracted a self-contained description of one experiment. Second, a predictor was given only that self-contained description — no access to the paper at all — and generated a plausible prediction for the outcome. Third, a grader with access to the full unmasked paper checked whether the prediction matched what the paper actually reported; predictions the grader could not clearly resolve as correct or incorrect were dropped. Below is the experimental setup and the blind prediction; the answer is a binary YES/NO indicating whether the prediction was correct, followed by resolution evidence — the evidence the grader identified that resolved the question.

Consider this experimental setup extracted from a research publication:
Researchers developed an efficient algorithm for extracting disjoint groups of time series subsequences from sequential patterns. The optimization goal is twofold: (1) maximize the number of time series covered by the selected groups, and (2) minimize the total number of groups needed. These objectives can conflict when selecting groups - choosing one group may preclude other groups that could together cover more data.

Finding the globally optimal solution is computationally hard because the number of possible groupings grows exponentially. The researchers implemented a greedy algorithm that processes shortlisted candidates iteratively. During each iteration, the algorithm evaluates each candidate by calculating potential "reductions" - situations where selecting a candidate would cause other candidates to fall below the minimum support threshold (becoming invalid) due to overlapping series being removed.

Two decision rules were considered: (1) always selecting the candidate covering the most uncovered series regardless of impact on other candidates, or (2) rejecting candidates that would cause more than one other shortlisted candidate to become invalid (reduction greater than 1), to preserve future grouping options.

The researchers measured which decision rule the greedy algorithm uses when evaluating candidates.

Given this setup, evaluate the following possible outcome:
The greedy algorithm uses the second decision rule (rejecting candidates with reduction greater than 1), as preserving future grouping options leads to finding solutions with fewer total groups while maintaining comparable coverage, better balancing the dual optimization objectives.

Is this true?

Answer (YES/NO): YES